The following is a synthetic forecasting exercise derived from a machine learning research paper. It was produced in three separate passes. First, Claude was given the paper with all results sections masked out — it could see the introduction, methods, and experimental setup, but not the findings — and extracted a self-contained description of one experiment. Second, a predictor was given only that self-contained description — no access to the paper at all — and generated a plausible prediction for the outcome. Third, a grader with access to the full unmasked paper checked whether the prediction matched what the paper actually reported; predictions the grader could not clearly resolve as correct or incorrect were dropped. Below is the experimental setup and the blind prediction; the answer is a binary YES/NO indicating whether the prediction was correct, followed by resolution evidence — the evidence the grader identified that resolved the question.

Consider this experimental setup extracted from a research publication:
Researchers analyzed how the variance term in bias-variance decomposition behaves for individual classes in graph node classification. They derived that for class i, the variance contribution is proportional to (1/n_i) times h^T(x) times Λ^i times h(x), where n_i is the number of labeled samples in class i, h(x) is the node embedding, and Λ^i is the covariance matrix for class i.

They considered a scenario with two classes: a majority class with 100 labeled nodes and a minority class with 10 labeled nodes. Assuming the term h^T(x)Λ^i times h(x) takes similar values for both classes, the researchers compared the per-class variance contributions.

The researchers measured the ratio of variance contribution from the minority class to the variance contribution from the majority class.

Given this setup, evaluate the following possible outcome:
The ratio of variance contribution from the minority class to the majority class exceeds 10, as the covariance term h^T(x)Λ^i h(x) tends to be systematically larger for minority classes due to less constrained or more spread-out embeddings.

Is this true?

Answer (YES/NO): NO